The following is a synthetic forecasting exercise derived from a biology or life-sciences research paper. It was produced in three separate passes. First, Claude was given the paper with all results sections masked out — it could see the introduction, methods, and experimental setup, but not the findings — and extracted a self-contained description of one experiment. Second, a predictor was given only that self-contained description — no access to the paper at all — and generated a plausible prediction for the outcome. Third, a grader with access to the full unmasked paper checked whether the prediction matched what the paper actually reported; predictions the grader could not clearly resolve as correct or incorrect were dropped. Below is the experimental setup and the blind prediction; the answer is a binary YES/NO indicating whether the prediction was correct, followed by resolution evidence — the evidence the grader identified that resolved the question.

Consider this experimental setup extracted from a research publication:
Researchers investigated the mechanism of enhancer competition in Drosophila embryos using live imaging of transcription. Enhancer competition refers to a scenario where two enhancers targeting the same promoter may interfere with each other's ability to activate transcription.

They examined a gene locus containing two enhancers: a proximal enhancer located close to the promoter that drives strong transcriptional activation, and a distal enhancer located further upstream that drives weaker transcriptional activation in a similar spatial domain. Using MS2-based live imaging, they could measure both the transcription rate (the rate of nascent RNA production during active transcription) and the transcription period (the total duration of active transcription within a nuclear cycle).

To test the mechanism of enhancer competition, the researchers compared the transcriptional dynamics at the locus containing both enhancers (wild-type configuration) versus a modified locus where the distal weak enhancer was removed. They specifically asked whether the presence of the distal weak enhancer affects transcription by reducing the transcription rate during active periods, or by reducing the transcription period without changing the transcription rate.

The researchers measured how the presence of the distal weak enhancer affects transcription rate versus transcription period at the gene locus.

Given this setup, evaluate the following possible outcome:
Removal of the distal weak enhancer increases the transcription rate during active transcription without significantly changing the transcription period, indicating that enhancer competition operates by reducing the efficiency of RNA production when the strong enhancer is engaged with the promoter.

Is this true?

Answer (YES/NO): NO